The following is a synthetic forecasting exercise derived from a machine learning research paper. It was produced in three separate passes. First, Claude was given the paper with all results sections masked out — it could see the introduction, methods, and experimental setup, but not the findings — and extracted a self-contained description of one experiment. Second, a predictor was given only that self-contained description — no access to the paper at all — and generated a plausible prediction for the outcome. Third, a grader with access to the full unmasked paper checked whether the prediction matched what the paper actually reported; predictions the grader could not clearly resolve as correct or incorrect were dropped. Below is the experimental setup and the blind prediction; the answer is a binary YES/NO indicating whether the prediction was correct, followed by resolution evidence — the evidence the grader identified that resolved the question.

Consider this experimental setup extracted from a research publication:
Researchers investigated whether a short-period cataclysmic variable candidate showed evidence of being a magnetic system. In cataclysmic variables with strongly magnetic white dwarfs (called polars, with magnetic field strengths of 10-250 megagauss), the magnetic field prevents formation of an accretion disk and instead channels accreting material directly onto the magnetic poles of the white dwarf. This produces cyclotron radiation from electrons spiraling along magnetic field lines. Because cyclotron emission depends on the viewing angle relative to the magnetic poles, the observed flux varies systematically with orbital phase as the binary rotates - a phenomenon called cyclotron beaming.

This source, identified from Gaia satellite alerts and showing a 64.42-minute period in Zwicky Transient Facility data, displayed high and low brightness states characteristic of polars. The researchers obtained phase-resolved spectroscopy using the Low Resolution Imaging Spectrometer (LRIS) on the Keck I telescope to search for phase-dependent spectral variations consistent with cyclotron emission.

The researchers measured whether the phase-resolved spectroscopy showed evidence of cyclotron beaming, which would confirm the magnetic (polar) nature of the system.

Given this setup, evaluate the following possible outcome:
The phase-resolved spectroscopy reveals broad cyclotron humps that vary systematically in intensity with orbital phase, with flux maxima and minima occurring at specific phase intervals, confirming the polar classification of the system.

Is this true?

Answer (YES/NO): NO